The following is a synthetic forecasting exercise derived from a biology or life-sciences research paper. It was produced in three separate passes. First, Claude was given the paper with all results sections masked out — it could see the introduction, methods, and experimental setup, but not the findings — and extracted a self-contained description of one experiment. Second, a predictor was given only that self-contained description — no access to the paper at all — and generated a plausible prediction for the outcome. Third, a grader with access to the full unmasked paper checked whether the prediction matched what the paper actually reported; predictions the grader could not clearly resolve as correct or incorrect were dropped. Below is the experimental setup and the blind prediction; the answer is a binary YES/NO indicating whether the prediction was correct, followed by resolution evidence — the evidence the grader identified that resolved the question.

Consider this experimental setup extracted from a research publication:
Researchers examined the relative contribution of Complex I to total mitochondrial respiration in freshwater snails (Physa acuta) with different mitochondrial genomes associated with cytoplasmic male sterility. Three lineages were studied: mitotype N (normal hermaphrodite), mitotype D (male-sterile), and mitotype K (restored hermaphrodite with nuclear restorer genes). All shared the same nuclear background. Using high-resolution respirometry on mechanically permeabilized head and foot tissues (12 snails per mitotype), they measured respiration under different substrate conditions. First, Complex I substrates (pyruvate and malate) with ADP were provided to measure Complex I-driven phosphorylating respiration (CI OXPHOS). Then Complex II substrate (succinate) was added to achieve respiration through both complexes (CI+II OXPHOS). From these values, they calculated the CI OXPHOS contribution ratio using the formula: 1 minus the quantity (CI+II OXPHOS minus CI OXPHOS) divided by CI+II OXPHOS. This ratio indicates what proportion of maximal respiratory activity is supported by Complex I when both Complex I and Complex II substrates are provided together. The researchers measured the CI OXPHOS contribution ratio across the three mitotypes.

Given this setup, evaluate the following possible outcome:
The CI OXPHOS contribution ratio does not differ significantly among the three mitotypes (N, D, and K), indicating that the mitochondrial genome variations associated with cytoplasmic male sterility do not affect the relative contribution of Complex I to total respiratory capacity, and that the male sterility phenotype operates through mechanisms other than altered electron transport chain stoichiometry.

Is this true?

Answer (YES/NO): NO